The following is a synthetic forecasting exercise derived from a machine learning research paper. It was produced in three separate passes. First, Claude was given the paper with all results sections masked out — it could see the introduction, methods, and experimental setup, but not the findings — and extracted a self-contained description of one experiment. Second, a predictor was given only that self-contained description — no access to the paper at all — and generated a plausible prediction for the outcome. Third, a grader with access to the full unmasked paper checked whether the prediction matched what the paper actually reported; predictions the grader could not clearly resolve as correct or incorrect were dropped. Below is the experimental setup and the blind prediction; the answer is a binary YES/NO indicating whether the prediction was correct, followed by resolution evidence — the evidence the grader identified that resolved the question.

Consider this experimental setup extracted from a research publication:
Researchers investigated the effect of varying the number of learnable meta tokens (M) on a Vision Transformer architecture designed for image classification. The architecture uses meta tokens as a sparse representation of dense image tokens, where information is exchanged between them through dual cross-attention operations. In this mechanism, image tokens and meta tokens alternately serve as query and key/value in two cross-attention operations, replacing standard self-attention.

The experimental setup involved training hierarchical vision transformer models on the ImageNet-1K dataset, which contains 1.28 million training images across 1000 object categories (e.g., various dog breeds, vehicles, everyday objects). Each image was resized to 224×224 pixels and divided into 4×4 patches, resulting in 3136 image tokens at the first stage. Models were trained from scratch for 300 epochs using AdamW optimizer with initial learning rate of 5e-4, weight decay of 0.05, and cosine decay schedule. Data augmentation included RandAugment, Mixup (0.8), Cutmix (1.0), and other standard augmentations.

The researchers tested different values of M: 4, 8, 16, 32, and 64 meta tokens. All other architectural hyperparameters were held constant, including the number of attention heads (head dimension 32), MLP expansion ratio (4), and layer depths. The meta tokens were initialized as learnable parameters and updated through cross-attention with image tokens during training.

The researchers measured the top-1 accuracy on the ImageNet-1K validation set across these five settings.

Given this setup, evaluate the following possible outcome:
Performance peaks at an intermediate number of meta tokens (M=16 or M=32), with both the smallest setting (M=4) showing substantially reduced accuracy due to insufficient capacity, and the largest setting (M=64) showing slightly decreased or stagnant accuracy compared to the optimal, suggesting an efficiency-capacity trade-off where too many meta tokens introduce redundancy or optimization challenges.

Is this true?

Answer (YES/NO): NO